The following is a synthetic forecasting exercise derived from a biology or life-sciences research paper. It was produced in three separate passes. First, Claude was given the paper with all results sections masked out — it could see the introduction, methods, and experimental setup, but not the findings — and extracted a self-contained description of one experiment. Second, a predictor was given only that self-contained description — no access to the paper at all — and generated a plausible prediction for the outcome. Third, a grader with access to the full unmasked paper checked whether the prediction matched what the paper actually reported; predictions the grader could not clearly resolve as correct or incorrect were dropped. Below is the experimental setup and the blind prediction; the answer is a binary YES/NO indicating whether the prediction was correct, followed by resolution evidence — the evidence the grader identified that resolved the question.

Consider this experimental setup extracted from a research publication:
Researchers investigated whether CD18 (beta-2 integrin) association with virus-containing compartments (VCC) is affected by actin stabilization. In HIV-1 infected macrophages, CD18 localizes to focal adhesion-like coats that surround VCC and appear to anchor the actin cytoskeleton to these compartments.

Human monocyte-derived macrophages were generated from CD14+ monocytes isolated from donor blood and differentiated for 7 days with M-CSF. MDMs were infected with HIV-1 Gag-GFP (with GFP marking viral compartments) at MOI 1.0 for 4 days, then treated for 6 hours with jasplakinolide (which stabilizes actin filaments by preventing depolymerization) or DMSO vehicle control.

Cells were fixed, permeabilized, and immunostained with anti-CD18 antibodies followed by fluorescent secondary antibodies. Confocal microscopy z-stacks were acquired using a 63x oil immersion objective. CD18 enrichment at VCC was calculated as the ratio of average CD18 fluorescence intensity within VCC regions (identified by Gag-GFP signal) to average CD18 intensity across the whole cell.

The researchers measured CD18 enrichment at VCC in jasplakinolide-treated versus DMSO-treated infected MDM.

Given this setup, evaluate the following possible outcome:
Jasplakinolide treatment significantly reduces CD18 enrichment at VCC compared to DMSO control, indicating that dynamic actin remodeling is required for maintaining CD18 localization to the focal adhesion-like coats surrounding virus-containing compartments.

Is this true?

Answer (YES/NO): YES